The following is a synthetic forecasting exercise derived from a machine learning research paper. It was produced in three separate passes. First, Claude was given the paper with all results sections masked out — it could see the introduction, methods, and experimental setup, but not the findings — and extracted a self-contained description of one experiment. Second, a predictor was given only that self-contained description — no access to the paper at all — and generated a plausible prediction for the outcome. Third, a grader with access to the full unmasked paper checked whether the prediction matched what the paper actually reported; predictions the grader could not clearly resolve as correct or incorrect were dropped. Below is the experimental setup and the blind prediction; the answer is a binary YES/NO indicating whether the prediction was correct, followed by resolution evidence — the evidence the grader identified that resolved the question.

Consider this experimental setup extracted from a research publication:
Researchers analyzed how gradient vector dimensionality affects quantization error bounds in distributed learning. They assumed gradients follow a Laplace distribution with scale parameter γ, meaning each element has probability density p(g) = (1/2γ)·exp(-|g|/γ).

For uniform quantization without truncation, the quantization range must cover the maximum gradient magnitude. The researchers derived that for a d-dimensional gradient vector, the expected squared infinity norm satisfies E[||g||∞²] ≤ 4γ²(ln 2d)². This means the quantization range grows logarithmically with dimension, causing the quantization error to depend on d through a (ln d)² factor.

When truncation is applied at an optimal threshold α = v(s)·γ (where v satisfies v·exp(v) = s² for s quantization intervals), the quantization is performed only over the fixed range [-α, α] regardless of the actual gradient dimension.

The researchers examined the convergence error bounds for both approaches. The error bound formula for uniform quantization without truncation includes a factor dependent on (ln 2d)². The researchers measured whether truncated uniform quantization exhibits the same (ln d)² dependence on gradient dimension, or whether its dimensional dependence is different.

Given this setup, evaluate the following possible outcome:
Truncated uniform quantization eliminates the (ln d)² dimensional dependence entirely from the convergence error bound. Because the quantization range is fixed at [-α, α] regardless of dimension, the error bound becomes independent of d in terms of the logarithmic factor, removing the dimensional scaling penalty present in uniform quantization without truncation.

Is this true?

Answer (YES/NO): YES